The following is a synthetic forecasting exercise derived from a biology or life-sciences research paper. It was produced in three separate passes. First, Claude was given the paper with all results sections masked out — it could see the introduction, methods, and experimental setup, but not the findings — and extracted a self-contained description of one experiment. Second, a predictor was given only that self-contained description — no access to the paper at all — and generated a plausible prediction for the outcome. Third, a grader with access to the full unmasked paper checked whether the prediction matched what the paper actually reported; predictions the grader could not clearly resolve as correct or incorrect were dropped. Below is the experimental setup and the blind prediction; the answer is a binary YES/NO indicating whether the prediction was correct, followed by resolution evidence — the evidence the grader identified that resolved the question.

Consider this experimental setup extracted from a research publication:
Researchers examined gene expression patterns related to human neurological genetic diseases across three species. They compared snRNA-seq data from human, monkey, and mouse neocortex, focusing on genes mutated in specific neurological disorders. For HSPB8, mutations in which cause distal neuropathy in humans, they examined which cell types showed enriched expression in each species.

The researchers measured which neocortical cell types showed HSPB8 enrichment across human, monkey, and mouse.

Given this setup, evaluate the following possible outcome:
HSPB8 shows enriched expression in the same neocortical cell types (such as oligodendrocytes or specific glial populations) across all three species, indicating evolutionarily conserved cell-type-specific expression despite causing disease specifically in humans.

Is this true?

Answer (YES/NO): NO